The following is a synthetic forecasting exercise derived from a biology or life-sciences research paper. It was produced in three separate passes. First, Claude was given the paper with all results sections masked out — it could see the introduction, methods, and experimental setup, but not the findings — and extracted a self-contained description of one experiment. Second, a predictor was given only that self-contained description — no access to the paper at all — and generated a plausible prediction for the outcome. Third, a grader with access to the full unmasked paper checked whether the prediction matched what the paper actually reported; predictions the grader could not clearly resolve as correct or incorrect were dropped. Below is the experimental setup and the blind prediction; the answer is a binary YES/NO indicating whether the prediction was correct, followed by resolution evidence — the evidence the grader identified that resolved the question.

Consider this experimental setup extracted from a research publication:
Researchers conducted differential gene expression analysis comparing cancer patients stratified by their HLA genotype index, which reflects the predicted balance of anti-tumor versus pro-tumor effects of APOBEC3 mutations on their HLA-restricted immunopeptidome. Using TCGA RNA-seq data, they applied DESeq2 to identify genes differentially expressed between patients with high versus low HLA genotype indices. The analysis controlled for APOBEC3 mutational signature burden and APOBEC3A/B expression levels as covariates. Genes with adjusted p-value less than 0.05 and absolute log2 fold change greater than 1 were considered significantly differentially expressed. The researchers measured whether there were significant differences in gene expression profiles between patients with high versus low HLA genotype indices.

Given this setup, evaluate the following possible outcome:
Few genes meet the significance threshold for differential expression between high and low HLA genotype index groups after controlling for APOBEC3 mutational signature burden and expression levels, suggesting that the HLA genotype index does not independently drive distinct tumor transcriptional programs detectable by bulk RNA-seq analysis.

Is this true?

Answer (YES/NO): NO